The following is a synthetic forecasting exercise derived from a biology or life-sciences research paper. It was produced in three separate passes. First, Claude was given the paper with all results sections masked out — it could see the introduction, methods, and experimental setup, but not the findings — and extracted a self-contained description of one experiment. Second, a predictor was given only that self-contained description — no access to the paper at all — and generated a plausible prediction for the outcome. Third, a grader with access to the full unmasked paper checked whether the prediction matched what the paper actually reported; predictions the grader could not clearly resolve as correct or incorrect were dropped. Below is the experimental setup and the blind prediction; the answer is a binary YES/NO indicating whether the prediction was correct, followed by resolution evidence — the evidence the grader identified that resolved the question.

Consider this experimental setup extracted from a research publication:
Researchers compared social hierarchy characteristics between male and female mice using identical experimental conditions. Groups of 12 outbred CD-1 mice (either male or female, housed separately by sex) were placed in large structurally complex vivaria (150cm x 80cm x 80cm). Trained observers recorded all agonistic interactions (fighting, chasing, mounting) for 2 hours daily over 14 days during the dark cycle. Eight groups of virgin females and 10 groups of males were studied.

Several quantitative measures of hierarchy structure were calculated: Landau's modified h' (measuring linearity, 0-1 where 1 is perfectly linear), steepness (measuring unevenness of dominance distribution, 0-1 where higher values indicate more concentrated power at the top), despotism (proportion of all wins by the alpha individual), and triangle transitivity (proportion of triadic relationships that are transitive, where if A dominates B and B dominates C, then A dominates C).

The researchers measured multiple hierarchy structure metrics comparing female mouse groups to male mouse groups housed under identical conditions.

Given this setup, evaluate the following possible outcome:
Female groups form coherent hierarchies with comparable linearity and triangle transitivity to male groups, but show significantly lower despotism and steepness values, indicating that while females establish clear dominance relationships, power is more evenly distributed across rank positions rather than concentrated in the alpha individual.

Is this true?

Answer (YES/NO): NO